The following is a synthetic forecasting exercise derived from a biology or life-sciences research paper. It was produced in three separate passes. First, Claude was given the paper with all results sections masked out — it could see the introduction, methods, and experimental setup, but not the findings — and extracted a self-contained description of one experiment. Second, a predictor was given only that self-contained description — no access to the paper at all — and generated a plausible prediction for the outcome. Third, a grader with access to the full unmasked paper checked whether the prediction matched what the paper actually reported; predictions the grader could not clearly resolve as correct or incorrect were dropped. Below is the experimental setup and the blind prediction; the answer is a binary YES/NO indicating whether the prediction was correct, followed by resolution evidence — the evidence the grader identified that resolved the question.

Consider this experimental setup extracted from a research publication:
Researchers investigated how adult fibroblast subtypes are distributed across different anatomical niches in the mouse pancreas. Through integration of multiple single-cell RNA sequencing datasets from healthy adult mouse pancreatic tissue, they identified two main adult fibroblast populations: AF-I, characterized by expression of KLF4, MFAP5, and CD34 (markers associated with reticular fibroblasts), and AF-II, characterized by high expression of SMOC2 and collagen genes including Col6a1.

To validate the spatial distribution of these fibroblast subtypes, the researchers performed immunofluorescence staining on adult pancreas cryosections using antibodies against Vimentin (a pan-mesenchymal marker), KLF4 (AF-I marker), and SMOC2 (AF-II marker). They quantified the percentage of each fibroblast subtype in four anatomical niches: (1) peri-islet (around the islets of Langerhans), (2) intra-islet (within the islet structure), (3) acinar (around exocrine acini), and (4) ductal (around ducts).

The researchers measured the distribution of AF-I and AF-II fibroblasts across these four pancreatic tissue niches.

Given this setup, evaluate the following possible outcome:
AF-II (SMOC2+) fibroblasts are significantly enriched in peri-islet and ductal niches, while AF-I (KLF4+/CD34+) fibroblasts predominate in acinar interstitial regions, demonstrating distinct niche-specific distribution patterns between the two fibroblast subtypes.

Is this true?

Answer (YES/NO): NO